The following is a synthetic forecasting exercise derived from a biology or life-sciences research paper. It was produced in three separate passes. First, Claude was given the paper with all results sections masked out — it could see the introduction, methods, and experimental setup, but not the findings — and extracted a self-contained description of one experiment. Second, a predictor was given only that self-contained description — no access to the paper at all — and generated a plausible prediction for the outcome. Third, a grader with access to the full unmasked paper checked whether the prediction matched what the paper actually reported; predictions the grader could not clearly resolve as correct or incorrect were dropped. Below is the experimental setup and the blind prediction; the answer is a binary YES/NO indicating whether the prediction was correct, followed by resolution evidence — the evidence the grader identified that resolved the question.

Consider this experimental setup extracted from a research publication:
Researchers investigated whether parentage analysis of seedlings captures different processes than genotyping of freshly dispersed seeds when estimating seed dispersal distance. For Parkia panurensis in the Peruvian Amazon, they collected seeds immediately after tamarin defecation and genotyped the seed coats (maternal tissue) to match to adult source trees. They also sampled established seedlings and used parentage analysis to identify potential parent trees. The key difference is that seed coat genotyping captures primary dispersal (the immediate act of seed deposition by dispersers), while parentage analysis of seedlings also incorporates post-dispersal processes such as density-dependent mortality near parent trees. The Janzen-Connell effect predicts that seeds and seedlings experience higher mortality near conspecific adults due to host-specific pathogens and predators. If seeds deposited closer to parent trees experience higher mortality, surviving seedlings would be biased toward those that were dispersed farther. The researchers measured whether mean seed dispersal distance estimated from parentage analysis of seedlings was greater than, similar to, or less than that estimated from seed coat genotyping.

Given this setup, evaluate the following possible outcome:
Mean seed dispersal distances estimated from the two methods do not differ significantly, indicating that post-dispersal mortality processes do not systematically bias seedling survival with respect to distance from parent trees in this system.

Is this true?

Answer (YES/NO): YES